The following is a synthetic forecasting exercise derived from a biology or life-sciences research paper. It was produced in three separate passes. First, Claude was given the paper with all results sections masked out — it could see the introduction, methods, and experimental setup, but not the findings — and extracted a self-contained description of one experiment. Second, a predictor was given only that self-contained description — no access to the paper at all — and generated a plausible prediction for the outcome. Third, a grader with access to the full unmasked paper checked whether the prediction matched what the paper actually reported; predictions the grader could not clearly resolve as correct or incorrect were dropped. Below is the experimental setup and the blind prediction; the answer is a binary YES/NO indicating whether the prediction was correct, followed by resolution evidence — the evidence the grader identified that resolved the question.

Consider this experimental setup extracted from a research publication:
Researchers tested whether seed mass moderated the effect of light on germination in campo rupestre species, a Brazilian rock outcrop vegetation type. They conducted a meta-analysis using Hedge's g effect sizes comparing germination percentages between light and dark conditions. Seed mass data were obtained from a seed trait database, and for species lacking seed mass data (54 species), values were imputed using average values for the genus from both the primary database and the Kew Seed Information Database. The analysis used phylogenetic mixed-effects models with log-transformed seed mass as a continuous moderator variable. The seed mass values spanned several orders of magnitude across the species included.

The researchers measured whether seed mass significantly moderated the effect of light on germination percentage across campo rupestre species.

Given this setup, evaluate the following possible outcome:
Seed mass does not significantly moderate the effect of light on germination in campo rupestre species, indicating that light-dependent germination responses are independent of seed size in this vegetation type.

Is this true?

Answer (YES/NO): YES